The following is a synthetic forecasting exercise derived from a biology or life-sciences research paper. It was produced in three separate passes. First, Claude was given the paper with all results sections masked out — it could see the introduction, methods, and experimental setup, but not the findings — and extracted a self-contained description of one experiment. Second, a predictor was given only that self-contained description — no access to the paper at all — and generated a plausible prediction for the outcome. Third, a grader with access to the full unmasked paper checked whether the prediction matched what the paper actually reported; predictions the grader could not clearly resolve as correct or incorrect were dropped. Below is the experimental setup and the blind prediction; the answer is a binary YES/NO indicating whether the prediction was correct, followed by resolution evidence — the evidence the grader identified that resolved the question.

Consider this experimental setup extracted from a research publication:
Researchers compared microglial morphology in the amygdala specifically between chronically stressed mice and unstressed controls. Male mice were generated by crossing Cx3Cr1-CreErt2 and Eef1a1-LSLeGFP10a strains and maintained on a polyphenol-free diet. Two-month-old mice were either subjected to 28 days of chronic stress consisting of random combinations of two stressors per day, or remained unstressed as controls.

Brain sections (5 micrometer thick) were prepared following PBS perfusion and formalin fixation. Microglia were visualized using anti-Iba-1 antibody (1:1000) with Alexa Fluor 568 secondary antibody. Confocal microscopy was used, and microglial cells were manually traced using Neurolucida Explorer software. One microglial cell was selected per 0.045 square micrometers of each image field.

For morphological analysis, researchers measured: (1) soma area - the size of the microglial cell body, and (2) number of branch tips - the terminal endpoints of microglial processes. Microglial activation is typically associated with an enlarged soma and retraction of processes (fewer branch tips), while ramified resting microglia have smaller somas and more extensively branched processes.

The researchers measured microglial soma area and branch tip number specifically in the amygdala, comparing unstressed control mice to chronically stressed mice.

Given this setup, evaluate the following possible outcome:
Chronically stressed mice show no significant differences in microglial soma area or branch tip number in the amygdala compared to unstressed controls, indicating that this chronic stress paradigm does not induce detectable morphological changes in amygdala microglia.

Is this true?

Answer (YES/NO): NO